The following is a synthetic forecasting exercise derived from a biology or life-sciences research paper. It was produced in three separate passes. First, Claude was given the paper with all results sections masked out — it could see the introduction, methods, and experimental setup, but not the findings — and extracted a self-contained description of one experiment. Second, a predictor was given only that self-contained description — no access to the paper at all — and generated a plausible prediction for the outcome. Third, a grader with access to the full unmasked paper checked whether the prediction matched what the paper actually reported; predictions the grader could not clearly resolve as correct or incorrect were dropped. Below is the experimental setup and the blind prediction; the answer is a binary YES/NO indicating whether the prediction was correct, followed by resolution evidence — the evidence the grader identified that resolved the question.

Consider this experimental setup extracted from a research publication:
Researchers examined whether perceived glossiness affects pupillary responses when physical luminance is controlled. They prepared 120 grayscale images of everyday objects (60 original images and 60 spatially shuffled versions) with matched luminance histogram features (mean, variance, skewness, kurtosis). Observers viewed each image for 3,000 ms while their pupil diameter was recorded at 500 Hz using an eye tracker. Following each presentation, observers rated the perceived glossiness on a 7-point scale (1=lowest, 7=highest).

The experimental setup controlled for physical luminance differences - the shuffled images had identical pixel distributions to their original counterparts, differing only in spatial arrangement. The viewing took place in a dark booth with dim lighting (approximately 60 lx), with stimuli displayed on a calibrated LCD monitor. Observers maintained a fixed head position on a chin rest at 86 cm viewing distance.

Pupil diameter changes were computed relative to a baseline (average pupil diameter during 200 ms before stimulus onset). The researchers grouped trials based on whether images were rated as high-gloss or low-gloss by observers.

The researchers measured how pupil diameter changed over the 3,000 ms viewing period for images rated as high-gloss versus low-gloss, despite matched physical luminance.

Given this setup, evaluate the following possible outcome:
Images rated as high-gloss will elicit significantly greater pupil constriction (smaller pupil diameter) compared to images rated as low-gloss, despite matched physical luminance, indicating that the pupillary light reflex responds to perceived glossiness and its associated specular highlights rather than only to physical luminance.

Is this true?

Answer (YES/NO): YES